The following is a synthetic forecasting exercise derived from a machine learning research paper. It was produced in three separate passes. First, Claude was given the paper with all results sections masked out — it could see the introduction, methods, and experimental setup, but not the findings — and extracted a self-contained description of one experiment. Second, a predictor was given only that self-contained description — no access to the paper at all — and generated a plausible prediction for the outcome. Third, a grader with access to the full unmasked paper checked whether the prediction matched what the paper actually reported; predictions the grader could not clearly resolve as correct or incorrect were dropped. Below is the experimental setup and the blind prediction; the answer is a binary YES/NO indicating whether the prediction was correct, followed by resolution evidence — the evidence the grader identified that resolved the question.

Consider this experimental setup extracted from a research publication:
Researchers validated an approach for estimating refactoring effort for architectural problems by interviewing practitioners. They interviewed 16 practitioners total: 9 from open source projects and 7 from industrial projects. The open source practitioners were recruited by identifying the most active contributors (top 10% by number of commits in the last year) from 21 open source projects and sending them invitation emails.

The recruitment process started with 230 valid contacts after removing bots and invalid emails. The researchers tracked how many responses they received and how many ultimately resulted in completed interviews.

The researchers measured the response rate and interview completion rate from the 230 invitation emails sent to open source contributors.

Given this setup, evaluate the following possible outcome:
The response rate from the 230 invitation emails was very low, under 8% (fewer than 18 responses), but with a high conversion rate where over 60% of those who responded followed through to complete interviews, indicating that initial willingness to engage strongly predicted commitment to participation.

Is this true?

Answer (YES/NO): NO